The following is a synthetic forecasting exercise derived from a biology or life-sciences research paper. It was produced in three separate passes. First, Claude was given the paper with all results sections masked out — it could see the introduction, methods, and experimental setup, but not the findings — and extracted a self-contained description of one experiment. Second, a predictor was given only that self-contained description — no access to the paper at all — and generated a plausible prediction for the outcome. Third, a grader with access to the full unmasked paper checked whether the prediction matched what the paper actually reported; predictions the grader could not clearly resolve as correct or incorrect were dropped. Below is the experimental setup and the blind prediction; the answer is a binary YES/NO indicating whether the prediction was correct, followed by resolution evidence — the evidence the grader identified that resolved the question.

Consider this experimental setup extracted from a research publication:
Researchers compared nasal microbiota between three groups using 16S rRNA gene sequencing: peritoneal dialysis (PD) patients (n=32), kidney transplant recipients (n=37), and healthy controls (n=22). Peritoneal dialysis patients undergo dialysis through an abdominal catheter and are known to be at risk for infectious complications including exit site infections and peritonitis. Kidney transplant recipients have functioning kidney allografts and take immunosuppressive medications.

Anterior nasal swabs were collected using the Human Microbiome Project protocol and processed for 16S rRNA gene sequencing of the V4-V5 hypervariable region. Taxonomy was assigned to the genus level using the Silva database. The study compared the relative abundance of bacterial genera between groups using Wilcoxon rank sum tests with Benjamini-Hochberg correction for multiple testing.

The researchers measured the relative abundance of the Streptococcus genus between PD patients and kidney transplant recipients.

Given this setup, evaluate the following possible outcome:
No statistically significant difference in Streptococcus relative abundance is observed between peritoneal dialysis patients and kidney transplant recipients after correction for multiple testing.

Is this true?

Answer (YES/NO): NO